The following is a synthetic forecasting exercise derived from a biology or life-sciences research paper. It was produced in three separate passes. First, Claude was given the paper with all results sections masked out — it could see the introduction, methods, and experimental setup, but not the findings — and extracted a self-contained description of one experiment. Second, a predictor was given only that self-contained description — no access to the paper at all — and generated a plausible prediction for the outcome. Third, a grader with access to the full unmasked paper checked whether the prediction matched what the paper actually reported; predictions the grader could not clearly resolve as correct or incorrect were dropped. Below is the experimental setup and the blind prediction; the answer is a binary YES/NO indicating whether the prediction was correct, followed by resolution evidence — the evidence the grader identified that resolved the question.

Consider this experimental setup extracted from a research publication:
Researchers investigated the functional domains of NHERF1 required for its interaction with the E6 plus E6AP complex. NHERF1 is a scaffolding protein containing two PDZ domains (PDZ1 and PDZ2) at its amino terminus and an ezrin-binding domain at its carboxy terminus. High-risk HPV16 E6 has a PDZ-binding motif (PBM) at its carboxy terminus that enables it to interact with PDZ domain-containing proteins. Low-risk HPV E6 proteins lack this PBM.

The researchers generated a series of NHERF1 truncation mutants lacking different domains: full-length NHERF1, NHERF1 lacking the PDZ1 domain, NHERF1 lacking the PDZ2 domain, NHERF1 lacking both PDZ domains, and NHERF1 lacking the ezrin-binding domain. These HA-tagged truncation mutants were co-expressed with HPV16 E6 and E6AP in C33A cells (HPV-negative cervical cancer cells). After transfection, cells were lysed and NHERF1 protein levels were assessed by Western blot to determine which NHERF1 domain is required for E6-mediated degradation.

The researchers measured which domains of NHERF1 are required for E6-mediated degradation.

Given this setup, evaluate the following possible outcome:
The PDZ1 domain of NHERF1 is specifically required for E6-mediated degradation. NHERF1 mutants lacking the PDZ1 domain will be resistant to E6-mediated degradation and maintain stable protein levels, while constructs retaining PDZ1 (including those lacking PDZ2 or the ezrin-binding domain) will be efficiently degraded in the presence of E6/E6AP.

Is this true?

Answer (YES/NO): NO